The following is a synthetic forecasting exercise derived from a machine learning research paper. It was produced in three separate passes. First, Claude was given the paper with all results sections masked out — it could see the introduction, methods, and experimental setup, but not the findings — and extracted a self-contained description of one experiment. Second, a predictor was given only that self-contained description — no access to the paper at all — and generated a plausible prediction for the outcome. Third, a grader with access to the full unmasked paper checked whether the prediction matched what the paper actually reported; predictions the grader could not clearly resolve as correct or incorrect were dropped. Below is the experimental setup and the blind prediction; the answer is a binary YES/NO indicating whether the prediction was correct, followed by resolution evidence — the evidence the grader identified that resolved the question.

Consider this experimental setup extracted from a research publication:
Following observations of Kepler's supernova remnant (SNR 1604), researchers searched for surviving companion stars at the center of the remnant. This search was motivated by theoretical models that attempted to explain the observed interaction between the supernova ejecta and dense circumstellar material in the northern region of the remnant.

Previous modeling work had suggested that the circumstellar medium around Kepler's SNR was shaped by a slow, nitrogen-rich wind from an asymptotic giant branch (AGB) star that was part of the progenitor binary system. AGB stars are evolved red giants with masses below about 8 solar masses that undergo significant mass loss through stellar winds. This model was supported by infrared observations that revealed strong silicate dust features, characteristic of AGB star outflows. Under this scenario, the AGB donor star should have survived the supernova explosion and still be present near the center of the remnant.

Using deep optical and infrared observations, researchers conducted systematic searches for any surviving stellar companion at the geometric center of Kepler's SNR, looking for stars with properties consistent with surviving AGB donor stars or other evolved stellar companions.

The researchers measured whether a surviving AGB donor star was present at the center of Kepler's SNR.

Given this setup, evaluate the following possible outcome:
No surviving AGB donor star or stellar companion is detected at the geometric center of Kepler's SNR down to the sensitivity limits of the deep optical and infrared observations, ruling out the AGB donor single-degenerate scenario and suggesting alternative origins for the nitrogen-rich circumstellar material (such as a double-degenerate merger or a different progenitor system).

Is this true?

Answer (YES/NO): YES